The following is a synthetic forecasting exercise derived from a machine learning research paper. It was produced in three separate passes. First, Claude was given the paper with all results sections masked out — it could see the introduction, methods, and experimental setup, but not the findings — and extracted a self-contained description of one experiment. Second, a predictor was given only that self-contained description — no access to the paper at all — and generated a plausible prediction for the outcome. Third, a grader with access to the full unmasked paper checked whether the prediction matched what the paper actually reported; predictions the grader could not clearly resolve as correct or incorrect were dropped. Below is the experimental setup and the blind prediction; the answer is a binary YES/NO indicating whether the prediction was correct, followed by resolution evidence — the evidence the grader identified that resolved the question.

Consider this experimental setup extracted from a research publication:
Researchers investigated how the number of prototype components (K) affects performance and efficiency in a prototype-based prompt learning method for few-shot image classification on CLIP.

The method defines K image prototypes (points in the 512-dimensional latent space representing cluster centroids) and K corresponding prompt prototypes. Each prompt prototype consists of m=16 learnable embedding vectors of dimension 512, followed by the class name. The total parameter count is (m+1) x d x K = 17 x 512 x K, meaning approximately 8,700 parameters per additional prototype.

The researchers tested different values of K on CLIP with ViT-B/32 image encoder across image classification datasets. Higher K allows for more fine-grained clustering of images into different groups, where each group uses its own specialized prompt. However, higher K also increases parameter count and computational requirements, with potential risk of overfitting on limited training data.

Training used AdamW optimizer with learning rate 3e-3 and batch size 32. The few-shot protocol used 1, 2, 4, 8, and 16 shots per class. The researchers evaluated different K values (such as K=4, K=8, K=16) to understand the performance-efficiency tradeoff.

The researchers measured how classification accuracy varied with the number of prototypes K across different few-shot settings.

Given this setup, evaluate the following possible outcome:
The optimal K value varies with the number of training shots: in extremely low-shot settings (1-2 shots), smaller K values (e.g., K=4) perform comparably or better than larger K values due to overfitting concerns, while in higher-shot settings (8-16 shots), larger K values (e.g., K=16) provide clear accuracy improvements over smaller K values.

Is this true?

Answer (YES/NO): NO